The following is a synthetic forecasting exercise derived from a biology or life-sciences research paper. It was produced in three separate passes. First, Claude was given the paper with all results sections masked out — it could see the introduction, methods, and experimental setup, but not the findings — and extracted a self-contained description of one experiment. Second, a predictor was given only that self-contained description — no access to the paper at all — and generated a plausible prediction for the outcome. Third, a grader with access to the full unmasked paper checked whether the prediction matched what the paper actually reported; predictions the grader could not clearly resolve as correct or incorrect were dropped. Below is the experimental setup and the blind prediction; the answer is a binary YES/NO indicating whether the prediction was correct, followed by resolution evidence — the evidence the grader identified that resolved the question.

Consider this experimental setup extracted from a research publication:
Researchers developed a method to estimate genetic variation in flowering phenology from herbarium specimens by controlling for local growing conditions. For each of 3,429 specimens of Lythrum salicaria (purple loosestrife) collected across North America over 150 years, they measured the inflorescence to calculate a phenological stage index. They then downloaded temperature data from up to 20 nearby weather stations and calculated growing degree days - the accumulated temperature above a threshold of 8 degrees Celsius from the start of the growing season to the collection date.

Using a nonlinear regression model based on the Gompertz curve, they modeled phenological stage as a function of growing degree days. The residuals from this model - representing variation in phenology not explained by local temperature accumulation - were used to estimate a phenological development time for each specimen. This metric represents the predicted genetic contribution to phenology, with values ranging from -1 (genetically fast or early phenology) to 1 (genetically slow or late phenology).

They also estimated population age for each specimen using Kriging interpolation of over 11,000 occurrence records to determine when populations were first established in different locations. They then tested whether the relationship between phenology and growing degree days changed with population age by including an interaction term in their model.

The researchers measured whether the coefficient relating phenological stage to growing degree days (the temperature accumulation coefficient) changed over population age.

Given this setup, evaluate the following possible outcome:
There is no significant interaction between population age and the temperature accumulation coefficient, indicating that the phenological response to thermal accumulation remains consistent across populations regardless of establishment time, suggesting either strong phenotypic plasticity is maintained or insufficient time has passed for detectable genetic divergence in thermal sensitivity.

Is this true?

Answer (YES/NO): NO